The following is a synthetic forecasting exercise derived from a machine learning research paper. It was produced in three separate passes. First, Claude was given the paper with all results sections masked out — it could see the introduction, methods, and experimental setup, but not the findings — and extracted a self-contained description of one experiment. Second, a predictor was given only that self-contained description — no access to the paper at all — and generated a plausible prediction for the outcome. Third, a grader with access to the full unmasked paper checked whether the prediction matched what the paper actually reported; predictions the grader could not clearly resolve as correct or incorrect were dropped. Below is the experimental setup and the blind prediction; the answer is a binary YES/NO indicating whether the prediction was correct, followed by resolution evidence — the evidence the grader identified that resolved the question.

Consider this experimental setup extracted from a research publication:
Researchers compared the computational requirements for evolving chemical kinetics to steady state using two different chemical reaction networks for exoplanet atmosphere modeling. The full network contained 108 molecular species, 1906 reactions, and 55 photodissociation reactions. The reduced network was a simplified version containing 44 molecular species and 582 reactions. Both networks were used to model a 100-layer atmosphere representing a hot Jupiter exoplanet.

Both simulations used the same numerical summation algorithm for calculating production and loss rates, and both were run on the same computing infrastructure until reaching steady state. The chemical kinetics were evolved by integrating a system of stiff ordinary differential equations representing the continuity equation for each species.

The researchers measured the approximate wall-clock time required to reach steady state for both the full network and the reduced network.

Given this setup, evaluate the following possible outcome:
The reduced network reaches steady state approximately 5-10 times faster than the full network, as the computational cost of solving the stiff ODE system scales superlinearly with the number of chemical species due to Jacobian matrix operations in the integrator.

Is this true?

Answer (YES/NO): YES